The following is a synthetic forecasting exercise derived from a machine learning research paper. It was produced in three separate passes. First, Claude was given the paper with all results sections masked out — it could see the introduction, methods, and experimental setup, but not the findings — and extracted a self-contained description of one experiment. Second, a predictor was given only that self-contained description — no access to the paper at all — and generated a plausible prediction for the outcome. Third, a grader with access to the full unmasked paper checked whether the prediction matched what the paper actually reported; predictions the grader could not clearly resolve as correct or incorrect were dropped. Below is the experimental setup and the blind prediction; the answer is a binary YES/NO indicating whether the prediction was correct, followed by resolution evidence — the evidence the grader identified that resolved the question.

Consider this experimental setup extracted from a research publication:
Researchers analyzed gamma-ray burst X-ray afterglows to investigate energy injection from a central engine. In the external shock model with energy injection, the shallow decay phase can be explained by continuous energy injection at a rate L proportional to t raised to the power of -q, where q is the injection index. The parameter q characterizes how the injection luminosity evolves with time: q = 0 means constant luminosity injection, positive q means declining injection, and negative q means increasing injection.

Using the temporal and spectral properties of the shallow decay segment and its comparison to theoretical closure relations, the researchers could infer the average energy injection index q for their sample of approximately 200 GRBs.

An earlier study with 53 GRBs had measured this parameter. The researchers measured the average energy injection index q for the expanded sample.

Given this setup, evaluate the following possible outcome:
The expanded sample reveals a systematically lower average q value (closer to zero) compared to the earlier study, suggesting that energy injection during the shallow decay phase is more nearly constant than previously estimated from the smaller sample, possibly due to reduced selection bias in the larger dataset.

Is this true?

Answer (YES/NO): NO